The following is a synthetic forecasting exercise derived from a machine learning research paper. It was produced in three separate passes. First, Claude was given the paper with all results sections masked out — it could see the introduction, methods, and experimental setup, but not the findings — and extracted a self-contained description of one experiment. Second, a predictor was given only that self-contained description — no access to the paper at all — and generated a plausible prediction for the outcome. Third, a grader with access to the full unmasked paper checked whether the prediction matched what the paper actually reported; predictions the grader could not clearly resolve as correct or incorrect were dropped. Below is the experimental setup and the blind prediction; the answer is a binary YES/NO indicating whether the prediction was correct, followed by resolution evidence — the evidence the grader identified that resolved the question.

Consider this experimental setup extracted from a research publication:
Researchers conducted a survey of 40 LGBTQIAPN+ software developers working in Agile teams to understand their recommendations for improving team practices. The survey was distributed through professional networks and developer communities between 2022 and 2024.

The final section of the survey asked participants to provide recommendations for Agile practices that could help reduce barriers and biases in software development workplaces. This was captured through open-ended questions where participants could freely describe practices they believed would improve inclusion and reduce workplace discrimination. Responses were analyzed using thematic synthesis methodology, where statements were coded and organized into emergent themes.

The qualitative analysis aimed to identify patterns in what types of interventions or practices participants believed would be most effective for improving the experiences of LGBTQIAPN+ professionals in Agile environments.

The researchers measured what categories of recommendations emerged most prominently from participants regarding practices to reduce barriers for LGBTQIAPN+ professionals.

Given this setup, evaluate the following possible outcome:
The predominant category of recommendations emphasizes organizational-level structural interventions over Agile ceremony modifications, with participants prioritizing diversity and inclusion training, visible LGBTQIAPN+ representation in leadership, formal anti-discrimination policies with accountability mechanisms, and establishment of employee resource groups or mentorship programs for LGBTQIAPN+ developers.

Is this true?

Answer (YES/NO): NO